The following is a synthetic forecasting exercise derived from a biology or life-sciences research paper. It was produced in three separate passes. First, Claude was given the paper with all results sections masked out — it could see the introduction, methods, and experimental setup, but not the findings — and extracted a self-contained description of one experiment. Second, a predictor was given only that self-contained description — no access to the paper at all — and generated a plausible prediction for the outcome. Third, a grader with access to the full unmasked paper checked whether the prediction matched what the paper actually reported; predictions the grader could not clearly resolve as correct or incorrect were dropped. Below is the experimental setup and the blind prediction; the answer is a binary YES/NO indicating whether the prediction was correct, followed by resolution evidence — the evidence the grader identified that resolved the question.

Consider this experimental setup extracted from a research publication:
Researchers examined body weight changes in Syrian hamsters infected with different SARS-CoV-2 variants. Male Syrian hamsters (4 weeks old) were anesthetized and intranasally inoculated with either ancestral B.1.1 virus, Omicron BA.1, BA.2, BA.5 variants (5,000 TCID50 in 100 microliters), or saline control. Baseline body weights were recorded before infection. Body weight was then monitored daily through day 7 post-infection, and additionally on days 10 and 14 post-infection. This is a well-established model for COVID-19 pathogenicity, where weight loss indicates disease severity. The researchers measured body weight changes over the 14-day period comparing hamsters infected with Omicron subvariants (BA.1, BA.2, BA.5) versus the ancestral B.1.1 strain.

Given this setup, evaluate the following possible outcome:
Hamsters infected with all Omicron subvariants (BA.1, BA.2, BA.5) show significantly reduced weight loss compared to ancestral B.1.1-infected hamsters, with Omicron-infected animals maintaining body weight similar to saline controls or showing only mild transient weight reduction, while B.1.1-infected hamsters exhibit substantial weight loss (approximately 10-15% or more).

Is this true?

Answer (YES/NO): NO